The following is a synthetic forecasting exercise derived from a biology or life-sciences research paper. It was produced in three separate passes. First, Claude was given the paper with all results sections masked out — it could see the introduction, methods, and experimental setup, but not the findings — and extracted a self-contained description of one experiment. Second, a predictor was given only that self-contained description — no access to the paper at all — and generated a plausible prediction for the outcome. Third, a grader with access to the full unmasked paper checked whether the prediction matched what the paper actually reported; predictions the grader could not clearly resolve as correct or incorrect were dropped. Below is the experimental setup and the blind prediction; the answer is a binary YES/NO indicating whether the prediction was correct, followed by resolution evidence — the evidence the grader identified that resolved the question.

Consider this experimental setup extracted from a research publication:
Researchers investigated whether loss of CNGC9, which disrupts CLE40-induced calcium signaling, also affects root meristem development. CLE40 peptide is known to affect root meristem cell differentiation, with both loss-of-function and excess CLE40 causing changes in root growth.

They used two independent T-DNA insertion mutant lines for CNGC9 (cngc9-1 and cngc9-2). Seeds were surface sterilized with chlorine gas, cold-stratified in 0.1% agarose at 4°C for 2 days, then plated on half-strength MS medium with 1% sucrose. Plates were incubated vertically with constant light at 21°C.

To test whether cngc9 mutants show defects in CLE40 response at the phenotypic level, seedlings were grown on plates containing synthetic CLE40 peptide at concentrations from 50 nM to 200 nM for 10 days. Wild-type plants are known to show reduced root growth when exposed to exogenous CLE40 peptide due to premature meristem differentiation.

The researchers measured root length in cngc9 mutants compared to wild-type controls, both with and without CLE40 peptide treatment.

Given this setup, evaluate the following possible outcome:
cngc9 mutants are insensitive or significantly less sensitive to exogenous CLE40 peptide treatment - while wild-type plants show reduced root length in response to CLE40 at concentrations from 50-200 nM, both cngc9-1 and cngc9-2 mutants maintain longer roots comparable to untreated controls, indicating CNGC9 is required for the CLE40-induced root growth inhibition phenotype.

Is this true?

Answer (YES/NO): NO